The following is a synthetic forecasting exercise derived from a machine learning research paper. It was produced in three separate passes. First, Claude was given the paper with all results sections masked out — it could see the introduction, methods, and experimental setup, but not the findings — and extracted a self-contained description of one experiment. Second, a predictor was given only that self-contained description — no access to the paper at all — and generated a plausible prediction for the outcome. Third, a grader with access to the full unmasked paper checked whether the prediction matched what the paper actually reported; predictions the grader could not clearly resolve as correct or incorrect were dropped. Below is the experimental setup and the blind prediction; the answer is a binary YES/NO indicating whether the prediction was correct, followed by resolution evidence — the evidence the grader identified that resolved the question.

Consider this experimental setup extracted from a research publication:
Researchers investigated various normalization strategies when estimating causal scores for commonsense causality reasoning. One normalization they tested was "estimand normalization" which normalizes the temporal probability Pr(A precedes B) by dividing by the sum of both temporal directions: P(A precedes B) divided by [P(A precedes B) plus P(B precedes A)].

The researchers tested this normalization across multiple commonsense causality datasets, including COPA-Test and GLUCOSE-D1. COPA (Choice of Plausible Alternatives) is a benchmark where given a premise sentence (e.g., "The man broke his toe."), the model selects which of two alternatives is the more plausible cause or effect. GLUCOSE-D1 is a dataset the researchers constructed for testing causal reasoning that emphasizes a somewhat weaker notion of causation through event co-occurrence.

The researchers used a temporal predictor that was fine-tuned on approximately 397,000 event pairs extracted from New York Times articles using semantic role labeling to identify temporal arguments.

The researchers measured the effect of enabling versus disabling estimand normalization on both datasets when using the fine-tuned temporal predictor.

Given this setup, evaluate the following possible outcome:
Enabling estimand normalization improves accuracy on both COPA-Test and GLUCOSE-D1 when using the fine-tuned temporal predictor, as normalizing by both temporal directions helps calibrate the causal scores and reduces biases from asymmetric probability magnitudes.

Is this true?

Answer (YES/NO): NO